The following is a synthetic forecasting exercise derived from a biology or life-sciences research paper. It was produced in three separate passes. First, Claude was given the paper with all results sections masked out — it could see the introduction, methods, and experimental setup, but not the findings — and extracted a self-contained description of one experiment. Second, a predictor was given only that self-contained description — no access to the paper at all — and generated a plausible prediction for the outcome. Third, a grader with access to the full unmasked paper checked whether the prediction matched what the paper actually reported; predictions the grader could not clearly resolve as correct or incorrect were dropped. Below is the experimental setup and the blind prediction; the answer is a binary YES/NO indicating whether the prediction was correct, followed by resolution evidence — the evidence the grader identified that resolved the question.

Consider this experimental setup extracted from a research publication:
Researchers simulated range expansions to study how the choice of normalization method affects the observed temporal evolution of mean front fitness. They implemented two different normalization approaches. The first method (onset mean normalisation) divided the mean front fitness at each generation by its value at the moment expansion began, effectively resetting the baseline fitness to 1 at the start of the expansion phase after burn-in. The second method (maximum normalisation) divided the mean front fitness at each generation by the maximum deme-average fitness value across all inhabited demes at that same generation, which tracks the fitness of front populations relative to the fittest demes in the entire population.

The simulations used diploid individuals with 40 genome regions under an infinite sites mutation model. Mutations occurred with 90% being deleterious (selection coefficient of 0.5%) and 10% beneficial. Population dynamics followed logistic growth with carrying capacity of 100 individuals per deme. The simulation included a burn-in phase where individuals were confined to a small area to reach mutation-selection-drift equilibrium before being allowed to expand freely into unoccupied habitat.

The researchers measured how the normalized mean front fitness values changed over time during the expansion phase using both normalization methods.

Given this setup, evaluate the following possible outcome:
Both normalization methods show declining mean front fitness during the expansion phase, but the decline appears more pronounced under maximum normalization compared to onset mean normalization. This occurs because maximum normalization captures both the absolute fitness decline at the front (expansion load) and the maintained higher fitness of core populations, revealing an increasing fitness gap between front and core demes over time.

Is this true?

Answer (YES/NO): NO